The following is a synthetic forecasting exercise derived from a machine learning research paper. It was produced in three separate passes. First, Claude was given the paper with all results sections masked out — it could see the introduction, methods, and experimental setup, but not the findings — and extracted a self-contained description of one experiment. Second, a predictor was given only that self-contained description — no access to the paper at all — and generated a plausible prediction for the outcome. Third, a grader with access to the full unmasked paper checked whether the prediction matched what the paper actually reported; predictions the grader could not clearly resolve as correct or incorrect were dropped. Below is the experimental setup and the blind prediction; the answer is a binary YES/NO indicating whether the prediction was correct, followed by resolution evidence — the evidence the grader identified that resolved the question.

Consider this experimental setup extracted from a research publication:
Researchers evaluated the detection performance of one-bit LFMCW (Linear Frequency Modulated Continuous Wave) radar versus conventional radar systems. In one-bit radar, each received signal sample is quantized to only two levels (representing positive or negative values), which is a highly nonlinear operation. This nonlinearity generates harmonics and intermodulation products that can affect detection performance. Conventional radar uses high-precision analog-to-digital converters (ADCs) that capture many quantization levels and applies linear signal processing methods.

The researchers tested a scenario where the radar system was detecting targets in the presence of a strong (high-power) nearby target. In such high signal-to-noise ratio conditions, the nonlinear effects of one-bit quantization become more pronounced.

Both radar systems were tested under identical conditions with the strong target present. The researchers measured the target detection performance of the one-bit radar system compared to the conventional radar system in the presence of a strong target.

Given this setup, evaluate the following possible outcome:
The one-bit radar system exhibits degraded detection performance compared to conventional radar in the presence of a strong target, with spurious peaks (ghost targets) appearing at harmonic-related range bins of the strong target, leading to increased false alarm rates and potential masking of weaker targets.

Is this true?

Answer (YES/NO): NO